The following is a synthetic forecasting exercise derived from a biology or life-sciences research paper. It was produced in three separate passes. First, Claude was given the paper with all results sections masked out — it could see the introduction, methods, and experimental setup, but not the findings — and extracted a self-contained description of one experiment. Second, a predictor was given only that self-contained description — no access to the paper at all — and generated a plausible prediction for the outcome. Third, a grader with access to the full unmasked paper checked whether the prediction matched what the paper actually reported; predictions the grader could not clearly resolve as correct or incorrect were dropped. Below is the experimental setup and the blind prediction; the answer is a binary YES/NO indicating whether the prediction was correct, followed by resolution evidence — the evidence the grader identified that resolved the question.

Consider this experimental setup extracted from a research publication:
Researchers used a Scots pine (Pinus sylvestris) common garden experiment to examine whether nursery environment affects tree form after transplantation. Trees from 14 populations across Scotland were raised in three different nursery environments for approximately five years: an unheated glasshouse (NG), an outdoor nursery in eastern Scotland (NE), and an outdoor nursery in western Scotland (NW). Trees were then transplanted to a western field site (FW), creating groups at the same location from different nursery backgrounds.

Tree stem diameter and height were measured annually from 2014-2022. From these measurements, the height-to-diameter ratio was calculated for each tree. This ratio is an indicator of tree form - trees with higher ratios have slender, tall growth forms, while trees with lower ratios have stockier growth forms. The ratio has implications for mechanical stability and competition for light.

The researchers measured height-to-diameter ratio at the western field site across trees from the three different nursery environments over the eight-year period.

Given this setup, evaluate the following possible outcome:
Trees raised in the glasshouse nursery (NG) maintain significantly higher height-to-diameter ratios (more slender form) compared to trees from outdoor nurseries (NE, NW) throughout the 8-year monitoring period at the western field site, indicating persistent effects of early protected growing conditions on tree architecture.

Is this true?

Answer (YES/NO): NO